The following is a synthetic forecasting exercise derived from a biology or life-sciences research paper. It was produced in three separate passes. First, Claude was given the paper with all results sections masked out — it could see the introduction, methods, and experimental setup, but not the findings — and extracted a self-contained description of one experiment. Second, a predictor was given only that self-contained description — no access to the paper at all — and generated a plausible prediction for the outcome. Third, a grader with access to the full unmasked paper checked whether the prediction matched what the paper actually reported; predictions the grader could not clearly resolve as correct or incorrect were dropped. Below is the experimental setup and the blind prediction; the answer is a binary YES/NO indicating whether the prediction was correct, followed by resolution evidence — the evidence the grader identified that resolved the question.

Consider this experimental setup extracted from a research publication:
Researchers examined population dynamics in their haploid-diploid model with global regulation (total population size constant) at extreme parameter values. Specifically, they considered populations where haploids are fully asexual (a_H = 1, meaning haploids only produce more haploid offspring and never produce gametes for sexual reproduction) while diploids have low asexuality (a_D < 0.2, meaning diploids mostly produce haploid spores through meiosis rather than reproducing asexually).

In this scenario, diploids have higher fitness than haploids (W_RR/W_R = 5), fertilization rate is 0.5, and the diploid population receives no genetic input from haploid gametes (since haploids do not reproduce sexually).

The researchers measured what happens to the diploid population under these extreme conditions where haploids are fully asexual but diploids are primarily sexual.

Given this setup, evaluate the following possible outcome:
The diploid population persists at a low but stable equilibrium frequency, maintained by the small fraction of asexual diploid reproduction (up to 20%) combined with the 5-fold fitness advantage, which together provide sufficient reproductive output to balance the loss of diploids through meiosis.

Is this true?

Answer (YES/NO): NO